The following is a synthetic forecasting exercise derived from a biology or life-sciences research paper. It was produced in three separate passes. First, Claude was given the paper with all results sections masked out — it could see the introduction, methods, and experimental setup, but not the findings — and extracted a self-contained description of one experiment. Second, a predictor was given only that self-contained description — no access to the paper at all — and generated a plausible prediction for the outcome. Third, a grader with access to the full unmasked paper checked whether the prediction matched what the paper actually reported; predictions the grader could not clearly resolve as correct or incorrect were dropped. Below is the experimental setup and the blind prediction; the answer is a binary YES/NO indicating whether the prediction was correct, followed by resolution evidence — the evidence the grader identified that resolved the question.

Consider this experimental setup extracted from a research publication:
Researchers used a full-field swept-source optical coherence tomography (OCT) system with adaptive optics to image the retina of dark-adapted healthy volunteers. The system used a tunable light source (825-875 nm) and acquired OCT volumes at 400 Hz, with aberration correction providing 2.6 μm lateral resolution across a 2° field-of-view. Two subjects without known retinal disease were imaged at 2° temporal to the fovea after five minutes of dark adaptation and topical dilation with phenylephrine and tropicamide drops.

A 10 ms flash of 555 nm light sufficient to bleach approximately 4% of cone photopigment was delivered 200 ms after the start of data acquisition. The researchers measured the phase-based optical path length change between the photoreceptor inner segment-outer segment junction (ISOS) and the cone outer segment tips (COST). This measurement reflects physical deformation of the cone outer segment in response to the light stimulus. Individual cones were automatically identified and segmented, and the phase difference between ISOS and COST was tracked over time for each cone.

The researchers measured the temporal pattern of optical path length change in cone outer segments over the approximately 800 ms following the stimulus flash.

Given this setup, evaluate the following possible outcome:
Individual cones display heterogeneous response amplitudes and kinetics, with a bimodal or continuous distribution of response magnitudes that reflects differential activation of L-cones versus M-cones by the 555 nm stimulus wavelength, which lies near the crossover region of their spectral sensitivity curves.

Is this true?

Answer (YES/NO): NO